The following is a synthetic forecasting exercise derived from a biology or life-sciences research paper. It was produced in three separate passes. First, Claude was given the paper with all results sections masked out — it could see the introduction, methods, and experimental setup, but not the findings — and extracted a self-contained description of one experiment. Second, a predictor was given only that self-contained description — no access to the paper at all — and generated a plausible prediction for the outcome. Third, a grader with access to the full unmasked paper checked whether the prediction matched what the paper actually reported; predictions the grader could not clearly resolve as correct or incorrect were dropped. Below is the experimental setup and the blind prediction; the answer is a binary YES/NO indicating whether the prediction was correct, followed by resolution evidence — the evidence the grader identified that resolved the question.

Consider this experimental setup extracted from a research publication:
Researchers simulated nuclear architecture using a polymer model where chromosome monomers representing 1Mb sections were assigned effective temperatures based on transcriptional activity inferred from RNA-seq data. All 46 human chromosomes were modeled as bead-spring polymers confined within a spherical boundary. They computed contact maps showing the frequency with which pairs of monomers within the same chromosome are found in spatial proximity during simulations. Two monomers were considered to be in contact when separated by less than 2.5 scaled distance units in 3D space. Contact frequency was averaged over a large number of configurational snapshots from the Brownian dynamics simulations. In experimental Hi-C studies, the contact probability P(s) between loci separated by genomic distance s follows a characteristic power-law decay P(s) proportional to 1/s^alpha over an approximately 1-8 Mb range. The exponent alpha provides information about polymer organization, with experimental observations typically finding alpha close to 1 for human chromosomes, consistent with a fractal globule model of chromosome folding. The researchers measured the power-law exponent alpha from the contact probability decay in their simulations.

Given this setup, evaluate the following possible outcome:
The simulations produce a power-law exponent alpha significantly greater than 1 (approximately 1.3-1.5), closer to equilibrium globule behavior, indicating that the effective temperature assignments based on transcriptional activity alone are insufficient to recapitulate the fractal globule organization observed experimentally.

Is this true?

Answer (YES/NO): NO